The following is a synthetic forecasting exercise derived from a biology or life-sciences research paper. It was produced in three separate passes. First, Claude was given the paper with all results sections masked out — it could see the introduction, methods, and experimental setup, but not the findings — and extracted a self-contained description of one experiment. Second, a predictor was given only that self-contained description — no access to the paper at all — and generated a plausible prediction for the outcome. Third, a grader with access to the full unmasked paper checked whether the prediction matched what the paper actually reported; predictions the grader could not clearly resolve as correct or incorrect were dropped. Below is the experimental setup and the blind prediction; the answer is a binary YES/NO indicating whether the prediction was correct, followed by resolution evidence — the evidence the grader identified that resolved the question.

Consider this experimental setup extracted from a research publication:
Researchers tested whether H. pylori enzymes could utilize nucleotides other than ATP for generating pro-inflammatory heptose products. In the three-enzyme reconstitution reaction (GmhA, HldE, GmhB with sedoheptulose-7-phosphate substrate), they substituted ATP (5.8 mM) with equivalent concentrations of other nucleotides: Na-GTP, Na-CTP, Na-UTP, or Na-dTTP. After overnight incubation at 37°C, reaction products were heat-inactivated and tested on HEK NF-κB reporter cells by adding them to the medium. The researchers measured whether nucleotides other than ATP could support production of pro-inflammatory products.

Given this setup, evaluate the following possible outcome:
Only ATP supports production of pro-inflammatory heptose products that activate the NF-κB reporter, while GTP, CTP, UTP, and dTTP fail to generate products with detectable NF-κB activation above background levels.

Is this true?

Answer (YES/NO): NO